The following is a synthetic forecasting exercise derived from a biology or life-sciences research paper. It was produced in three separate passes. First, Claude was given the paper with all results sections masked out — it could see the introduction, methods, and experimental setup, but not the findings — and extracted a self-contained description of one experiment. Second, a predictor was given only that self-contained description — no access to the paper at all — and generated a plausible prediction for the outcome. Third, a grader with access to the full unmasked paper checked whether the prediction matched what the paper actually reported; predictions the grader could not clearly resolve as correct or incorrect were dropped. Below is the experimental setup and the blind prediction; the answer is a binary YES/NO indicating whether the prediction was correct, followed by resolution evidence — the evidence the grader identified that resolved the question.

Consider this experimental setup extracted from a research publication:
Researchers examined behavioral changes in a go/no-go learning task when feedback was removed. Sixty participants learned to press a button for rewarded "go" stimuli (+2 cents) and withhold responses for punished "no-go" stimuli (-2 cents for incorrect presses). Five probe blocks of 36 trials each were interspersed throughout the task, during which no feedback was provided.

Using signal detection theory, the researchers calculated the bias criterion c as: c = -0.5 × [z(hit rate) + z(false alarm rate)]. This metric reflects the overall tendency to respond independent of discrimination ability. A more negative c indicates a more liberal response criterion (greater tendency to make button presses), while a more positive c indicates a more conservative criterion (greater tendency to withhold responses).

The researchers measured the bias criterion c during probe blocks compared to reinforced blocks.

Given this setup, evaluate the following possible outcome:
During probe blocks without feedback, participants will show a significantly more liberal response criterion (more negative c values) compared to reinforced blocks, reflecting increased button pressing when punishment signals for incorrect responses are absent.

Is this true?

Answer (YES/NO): NO